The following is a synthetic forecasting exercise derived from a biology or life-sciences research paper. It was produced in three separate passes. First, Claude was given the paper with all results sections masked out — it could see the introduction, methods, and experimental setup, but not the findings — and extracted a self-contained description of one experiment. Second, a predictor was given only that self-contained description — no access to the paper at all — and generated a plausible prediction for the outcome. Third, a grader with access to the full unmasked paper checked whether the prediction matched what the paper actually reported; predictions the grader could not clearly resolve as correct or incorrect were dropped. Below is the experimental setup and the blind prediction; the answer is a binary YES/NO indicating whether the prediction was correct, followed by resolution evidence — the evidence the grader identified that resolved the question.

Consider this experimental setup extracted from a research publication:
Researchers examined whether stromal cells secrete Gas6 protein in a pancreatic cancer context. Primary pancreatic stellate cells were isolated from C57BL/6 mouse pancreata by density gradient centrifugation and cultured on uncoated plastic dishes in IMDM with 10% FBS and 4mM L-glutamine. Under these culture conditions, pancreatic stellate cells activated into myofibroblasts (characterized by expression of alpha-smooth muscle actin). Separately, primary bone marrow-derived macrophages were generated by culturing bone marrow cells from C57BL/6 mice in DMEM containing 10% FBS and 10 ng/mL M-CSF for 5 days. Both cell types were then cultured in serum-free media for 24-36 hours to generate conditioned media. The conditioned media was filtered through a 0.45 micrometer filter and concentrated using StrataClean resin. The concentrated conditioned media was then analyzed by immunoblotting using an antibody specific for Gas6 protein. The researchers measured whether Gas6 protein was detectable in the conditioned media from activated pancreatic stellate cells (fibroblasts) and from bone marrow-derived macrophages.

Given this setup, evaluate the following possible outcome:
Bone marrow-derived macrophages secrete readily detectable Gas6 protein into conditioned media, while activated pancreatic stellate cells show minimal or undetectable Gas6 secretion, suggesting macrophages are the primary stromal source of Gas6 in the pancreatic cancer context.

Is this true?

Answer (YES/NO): NO